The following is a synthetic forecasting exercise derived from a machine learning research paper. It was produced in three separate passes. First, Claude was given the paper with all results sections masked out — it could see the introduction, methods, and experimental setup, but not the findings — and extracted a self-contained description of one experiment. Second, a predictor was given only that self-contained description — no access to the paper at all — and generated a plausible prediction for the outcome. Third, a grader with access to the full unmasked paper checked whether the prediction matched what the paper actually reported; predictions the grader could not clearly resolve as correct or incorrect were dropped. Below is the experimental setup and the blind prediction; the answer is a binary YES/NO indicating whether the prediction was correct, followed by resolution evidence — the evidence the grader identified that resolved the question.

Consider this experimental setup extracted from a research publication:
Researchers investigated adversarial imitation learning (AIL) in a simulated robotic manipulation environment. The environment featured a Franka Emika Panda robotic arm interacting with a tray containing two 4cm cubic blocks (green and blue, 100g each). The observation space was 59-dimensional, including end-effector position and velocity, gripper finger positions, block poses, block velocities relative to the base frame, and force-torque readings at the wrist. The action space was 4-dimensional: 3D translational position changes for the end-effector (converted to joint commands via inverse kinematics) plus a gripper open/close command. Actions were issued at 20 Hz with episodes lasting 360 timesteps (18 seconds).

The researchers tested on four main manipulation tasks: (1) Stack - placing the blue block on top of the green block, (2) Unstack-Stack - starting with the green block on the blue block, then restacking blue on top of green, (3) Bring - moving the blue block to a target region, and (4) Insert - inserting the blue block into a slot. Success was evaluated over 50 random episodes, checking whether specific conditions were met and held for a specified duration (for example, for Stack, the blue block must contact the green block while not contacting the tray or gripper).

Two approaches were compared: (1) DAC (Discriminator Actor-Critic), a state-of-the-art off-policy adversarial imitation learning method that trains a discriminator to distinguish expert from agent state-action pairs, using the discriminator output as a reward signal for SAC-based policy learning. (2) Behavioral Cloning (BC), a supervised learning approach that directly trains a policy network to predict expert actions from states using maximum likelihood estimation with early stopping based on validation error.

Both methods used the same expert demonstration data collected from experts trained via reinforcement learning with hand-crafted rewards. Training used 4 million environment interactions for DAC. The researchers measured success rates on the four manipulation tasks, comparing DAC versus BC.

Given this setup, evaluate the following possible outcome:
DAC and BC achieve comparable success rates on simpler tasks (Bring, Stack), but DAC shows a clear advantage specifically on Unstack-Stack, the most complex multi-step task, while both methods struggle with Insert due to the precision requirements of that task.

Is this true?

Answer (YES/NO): NO